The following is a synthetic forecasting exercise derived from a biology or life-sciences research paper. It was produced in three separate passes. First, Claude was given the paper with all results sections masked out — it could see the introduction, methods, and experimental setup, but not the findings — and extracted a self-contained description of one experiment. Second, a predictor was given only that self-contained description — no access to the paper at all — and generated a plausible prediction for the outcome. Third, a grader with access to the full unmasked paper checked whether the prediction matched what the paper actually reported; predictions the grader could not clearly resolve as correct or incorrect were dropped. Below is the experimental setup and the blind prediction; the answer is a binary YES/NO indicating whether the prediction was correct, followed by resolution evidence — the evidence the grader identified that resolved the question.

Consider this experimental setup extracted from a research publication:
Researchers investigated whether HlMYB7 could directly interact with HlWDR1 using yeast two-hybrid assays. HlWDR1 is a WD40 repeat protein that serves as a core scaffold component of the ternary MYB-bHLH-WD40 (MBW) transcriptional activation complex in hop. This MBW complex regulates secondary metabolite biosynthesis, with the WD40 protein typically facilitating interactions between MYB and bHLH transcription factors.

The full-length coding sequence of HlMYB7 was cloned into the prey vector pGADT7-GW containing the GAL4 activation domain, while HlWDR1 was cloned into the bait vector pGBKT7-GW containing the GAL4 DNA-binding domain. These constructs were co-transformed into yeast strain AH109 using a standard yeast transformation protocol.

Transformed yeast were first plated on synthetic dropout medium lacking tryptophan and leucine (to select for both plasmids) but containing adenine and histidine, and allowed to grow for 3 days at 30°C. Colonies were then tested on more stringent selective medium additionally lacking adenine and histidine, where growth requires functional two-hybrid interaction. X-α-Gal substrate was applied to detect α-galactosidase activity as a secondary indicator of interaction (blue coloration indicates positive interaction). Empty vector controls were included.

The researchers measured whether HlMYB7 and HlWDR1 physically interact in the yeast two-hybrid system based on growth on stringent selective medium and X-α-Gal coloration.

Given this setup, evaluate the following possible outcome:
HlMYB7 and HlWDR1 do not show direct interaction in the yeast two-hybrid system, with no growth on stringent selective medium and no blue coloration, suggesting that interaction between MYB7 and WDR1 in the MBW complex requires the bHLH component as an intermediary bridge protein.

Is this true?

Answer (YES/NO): NO